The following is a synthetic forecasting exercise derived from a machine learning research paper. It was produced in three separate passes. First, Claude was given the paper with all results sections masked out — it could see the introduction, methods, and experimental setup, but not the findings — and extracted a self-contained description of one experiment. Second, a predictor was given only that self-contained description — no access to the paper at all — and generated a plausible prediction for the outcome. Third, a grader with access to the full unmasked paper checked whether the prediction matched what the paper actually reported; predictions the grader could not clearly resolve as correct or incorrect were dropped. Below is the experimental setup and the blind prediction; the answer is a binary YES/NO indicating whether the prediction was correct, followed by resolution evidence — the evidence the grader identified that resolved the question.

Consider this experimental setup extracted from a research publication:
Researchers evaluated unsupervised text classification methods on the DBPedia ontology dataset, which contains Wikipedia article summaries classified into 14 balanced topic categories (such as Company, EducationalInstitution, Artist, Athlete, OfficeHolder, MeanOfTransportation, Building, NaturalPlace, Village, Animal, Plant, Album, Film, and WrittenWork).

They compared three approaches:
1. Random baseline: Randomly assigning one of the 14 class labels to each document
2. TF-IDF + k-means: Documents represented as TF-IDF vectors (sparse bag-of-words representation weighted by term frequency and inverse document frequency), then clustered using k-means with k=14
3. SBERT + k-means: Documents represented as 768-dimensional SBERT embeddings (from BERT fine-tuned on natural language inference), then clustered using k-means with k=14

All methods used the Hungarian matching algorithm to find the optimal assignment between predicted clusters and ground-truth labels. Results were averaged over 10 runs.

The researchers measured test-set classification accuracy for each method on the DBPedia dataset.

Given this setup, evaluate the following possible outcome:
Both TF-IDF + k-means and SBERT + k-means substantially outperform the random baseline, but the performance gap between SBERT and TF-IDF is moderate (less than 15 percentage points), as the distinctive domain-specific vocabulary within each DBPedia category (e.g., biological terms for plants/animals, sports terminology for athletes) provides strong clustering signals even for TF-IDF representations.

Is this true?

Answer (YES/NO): NO